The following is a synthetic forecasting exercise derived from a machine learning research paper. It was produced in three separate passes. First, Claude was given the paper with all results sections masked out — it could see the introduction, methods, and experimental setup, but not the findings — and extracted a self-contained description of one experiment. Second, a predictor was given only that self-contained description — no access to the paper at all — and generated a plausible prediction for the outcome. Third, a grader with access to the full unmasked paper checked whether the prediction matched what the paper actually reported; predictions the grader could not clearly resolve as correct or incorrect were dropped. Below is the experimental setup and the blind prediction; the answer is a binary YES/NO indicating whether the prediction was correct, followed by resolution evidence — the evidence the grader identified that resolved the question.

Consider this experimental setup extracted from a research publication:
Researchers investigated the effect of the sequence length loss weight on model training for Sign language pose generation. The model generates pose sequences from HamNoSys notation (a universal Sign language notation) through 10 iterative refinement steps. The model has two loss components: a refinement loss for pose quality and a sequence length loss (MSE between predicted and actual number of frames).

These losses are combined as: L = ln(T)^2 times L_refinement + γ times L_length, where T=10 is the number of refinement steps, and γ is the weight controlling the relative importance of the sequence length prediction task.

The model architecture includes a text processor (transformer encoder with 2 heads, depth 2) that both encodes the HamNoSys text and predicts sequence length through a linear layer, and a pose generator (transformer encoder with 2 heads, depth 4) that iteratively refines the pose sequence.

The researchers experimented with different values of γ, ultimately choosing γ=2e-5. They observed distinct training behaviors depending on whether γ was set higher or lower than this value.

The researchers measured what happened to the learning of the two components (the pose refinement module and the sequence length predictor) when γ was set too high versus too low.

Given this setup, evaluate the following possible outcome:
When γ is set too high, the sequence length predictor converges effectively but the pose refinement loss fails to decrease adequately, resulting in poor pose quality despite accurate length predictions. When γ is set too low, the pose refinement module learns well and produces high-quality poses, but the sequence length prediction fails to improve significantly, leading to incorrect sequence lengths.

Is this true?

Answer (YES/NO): YES